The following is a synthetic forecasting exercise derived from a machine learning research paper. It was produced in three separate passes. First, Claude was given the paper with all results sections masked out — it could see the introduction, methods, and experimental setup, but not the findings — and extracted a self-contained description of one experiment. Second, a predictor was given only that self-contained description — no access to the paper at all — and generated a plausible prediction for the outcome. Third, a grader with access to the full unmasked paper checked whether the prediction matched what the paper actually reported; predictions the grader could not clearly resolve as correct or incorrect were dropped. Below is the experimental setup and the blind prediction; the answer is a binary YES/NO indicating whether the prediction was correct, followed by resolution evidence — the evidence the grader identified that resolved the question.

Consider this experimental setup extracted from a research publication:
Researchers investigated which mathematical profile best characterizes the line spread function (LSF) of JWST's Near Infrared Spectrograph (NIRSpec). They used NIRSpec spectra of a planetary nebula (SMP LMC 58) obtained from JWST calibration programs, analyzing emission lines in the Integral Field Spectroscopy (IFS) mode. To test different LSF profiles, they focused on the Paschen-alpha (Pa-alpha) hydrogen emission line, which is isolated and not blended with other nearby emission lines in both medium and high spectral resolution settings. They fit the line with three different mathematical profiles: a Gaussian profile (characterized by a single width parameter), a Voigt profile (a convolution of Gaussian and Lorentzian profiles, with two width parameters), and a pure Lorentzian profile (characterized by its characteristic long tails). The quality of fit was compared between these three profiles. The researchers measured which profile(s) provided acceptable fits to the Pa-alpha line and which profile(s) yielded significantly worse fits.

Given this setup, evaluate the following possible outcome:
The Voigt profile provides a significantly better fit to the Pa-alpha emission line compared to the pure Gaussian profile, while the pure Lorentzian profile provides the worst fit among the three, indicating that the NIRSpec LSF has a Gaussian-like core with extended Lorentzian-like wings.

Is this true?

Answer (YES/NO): NO